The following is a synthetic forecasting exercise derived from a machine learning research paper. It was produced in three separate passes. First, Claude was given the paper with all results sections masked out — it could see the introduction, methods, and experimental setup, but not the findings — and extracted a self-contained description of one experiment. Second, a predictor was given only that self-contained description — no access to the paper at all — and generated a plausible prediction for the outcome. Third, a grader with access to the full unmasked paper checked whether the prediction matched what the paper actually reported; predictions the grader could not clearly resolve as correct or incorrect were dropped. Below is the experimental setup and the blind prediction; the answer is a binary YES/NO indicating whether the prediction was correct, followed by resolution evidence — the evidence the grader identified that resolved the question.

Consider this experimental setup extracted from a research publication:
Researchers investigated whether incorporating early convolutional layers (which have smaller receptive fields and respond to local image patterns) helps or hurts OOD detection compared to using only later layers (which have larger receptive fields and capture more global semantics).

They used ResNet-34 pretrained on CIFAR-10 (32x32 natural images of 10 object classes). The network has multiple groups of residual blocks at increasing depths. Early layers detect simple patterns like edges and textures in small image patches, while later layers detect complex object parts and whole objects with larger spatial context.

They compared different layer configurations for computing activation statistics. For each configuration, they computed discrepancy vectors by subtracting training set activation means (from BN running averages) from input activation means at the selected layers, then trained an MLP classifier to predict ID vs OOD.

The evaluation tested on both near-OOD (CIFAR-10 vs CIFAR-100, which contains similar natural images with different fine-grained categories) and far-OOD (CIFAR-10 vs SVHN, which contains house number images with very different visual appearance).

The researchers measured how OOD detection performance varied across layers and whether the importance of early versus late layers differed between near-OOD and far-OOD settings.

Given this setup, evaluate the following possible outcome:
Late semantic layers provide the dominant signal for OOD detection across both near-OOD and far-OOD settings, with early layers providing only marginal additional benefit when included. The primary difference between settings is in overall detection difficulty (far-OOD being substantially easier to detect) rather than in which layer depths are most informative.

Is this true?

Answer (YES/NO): NO